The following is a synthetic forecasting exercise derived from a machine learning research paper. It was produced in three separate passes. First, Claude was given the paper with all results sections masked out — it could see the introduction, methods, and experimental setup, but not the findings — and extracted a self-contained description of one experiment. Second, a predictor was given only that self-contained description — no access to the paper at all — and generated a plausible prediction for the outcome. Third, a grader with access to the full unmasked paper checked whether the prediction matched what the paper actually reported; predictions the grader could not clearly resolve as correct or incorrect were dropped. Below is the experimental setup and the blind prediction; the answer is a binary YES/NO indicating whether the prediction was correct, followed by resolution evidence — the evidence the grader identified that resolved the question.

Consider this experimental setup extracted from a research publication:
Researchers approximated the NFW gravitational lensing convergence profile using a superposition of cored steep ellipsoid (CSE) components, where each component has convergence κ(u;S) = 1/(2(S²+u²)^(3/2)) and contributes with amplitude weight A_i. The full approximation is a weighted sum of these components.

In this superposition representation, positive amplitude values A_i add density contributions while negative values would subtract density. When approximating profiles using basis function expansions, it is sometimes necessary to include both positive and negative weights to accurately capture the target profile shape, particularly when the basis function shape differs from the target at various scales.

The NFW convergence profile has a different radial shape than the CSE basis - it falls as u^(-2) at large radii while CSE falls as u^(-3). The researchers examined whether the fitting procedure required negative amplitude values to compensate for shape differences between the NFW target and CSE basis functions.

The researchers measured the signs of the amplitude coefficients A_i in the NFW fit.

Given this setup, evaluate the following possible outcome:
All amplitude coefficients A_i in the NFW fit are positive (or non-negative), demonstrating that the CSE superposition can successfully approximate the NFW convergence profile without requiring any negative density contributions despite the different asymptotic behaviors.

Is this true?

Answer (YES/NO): YES